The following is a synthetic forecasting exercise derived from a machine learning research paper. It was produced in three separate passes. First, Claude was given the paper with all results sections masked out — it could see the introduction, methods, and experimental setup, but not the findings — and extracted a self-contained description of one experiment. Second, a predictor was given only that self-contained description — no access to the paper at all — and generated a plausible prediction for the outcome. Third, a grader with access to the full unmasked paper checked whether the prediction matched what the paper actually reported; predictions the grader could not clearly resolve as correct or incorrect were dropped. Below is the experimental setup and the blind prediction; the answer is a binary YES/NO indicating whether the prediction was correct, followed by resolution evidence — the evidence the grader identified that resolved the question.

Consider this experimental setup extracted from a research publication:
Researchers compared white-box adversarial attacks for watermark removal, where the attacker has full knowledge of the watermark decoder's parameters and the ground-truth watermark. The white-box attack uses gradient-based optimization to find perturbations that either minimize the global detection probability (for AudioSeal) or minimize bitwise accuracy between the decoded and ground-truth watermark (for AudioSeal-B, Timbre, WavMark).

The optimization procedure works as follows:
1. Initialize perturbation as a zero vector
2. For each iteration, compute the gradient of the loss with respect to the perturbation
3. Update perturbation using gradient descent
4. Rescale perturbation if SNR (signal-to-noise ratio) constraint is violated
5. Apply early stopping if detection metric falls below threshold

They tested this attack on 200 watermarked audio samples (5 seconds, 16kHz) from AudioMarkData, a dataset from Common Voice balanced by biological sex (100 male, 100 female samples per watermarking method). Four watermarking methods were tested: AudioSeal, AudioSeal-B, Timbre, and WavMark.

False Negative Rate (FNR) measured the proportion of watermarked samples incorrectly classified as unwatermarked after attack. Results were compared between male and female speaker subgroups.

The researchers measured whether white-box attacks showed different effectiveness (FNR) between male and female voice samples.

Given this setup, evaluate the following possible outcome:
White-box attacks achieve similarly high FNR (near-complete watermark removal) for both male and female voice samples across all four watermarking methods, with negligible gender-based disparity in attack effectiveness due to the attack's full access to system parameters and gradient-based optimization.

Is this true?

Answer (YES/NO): NO